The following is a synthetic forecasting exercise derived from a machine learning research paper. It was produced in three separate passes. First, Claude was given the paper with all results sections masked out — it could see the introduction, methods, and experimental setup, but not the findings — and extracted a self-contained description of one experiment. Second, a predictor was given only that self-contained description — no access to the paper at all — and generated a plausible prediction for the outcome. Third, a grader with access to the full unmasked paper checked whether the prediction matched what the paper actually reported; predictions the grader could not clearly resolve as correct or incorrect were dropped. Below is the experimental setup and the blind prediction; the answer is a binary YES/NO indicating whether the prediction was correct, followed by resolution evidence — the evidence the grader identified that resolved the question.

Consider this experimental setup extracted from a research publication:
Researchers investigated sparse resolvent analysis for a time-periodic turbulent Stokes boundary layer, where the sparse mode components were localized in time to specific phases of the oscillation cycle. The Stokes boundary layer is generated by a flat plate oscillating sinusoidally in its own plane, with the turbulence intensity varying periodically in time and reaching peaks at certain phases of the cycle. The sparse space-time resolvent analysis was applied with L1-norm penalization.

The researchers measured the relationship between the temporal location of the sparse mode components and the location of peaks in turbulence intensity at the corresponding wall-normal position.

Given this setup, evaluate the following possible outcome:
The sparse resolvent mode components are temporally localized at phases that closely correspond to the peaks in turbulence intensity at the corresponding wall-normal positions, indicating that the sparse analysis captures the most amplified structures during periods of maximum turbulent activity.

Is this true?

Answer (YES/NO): YES